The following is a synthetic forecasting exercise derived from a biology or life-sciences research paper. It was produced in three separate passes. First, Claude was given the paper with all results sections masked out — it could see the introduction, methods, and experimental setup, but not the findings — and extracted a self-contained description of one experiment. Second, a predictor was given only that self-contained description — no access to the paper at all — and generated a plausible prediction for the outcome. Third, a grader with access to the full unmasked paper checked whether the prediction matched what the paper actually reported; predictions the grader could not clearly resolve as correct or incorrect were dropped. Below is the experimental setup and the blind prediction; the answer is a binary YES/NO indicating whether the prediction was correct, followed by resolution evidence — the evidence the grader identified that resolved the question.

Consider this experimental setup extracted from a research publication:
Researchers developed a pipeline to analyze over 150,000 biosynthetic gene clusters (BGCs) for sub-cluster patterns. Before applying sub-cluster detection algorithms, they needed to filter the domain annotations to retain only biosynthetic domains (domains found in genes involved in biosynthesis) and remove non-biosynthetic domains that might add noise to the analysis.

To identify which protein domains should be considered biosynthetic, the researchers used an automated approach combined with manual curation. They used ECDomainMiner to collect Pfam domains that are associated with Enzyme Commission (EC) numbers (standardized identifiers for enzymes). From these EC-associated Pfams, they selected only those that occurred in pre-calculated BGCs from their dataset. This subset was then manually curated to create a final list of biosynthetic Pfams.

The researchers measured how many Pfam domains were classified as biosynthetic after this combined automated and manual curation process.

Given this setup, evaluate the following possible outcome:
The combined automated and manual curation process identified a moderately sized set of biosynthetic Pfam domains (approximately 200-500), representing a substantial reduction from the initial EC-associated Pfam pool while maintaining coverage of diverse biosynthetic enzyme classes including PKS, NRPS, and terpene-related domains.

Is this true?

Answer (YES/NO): NO